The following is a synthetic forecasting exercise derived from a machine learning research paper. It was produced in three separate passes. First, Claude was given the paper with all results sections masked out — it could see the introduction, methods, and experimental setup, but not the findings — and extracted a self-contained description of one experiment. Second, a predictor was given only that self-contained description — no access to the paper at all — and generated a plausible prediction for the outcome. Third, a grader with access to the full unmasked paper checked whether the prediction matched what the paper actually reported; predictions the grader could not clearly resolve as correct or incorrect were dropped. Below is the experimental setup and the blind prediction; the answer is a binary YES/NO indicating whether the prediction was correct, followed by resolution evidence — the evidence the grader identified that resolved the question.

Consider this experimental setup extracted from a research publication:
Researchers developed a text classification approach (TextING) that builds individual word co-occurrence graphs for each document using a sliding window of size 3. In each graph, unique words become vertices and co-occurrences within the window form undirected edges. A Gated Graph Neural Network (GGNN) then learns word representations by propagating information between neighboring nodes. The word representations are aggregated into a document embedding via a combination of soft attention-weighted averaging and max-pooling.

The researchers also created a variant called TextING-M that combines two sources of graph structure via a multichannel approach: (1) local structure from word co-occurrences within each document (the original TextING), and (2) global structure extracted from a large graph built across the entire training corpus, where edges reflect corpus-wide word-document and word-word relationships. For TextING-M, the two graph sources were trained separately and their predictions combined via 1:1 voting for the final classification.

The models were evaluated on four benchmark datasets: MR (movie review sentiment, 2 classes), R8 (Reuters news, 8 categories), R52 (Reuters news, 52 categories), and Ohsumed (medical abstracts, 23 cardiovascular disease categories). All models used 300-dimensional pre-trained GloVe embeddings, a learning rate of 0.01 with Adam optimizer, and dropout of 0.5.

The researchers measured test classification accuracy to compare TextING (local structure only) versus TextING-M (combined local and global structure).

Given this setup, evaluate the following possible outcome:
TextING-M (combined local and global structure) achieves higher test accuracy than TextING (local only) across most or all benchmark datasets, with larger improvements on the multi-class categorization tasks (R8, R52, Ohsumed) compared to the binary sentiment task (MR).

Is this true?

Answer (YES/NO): NO